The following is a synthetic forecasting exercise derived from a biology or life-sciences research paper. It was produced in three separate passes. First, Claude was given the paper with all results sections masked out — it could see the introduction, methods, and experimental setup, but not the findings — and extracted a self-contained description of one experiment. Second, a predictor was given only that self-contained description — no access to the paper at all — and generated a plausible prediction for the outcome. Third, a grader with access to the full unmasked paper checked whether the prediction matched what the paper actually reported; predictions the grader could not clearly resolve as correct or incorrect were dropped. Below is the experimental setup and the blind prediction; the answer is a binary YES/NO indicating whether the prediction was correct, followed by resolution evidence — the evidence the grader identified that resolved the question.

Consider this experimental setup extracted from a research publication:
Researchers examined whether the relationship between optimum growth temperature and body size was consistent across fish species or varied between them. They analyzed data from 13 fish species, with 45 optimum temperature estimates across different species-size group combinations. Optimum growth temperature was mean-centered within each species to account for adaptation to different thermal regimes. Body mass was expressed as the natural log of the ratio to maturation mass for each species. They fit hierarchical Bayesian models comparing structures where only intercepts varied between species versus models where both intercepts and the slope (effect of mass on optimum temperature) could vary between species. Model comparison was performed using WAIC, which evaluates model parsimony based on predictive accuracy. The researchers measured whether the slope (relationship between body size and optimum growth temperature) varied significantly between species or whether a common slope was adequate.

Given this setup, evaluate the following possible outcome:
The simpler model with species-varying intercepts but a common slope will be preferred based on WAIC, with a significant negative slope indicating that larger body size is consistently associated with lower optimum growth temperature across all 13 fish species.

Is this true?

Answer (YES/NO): NO